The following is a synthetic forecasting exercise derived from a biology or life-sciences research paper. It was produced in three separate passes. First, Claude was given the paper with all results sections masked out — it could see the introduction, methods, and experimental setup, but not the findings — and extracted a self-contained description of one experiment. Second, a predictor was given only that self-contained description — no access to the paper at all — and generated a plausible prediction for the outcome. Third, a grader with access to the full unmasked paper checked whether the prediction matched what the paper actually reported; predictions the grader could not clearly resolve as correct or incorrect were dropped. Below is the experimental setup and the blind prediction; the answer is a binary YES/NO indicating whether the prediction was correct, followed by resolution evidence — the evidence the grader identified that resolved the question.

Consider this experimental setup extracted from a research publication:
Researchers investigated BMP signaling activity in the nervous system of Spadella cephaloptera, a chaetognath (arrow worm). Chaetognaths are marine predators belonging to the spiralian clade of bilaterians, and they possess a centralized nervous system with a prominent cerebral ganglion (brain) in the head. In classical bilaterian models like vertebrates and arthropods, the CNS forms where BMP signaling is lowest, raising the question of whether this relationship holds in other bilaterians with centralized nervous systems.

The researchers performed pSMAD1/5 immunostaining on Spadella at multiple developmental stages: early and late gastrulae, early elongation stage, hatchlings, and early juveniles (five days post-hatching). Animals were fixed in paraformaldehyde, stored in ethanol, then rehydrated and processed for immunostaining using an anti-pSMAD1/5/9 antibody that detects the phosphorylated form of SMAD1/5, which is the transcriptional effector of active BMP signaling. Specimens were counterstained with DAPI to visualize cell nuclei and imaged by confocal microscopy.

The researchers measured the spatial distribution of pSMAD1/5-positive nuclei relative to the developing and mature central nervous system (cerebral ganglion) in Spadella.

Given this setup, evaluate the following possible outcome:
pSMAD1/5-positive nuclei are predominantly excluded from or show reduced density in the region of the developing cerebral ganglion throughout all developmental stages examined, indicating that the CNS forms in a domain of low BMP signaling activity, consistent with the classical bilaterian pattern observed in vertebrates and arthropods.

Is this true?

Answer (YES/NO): NO